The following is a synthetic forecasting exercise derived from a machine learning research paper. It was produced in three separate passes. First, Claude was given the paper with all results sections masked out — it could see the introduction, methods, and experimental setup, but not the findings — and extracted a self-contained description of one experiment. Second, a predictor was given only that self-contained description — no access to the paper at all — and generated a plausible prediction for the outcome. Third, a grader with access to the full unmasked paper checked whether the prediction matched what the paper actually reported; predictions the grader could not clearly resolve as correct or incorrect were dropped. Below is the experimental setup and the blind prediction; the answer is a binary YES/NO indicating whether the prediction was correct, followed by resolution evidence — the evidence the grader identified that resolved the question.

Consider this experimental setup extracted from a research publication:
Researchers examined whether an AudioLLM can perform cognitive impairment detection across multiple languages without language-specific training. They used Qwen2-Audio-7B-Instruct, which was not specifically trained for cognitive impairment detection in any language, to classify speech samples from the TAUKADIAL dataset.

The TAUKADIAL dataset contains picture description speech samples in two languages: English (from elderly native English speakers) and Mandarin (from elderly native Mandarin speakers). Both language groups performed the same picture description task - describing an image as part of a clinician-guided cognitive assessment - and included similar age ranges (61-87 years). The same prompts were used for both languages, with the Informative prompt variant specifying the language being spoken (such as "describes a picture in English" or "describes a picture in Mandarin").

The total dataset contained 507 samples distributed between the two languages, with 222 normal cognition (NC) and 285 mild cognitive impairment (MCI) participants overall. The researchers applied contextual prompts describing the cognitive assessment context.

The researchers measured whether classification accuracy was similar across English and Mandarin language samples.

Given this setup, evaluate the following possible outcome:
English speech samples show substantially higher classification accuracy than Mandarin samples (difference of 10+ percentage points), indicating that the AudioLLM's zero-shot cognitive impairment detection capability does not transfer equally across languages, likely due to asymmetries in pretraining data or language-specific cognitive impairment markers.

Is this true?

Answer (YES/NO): NO